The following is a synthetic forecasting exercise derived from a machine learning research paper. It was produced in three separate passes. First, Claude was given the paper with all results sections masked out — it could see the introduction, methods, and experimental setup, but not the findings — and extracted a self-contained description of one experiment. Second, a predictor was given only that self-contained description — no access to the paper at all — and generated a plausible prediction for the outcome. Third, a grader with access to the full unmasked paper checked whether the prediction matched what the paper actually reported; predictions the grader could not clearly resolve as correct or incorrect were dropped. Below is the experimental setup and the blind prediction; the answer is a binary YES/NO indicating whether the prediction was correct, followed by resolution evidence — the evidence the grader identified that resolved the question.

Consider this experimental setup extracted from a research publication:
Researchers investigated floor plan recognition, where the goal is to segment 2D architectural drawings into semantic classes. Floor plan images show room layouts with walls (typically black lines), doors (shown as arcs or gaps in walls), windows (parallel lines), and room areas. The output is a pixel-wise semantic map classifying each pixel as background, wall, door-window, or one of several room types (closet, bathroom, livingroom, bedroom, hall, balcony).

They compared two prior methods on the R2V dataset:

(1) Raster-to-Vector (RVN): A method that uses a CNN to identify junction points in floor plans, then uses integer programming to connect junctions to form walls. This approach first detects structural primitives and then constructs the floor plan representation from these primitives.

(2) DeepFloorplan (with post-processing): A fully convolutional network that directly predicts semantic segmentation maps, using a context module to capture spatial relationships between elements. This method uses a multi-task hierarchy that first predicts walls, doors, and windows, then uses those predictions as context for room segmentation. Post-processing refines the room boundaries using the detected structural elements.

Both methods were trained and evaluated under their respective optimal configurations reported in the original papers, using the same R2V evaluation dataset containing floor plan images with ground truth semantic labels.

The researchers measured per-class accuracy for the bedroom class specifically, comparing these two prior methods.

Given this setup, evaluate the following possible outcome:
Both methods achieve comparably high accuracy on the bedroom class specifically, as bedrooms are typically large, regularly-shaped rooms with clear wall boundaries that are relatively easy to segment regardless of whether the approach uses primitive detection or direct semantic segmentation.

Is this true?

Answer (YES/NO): NO